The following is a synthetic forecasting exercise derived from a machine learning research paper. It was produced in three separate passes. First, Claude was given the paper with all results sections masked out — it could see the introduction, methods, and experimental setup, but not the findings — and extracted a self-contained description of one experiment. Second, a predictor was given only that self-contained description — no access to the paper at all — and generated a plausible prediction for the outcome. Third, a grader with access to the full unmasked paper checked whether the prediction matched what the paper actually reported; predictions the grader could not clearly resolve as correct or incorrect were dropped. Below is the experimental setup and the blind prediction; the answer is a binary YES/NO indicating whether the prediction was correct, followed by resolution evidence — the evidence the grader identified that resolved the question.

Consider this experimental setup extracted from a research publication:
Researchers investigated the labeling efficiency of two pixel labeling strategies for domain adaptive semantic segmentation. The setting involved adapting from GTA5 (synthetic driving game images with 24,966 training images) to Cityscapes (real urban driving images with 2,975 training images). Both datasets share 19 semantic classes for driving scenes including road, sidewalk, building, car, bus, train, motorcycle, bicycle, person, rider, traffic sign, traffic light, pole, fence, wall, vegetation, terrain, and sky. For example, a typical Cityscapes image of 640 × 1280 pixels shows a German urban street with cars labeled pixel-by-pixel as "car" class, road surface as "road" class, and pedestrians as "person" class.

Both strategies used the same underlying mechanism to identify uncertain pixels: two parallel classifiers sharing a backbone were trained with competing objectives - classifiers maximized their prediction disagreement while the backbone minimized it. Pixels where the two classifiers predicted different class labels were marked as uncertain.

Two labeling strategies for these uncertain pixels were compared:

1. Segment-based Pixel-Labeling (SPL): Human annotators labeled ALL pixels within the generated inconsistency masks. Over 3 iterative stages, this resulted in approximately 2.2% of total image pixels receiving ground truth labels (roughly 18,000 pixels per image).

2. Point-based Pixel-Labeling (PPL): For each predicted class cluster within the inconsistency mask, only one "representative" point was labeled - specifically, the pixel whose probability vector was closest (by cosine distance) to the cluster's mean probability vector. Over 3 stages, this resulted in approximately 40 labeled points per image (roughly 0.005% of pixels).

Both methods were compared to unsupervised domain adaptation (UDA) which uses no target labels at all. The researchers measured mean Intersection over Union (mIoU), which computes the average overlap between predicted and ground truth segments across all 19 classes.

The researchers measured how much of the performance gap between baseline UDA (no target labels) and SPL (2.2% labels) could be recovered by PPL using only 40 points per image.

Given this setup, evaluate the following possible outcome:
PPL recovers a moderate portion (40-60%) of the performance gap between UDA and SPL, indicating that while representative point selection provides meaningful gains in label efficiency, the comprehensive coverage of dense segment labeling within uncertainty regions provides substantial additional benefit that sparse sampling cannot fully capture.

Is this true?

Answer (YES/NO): NO